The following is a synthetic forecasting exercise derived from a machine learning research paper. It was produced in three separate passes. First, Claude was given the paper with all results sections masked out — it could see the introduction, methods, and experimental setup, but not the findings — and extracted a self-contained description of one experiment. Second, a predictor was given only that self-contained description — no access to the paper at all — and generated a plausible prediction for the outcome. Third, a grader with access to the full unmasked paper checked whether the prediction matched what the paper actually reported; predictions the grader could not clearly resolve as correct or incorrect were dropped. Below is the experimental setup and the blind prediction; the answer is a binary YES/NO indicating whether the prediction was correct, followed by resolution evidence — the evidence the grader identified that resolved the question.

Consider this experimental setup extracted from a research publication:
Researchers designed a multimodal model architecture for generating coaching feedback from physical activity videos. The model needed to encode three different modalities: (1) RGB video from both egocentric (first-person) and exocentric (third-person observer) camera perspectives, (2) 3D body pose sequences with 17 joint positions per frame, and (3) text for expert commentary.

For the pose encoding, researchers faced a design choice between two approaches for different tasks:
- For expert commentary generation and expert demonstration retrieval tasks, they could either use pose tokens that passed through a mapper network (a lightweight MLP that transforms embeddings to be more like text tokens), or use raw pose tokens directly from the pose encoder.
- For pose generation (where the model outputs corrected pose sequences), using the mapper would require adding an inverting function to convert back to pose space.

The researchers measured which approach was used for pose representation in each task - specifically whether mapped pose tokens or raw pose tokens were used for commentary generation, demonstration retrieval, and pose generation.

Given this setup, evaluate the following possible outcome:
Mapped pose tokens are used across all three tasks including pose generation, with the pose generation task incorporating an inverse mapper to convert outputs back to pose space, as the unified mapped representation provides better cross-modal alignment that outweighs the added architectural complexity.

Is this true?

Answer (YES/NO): NO